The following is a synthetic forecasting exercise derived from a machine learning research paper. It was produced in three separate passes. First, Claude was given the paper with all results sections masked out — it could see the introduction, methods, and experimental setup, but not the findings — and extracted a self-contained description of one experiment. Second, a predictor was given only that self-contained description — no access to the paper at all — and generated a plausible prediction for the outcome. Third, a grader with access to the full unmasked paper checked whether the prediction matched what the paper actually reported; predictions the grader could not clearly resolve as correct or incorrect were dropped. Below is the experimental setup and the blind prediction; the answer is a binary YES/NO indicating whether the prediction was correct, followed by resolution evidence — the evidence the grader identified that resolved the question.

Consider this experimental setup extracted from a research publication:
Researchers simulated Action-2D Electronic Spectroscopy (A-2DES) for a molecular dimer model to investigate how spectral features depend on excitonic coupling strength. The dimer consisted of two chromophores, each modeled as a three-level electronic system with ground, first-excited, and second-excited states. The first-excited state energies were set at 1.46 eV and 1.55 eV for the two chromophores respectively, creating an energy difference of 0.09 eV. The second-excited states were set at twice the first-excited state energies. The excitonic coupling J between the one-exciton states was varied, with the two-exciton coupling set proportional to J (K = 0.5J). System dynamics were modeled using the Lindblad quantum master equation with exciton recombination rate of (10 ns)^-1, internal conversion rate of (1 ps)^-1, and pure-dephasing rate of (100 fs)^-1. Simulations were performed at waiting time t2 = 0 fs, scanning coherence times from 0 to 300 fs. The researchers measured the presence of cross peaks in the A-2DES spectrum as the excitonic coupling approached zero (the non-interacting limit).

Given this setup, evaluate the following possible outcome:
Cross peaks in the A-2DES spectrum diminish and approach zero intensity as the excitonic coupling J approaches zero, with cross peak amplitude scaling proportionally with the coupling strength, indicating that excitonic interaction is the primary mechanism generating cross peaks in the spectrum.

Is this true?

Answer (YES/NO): NO